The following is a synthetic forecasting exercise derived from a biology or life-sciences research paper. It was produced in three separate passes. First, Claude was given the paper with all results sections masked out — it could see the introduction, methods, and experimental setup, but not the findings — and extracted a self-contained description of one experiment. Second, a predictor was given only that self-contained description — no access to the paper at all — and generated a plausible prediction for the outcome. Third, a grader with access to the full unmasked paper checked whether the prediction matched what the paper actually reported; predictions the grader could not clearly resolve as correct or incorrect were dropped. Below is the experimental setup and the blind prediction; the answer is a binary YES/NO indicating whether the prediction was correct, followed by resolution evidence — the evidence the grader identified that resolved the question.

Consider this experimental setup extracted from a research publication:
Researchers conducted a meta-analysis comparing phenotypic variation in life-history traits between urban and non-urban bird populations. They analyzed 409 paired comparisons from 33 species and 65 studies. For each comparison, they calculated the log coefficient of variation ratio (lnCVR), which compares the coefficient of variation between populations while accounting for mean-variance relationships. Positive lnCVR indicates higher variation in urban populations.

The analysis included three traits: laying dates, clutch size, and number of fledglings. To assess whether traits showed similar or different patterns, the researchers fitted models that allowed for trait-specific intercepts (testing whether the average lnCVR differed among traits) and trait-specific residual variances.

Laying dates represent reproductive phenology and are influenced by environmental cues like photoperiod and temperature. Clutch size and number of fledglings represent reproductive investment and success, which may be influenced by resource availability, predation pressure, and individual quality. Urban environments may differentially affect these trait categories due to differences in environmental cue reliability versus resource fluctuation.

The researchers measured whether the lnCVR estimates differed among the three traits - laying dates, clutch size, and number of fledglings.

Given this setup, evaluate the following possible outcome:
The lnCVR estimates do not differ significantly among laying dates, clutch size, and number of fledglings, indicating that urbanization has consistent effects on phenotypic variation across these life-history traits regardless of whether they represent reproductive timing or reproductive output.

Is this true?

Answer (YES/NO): NO